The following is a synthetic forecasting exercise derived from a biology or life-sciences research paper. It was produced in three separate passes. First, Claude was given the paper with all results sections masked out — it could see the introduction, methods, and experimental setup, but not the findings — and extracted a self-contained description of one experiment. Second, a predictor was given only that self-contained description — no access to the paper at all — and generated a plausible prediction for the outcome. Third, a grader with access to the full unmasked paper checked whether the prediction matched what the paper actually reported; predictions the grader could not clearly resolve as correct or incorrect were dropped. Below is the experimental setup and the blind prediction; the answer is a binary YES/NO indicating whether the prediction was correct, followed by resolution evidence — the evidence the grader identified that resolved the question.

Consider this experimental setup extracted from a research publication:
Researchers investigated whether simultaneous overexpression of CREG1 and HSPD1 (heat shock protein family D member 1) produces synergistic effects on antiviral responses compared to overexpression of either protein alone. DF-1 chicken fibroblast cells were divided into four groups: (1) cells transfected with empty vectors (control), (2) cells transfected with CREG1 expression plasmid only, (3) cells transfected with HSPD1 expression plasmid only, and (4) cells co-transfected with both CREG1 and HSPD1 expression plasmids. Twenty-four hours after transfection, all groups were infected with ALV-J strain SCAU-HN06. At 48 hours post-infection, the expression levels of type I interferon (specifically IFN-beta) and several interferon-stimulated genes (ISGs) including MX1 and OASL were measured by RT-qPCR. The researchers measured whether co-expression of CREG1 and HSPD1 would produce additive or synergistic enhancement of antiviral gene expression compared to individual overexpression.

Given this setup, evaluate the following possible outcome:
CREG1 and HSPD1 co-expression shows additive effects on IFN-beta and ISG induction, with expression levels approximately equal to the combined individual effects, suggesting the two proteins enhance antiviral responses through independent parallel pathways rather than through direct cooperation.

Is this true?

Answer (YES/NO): NO